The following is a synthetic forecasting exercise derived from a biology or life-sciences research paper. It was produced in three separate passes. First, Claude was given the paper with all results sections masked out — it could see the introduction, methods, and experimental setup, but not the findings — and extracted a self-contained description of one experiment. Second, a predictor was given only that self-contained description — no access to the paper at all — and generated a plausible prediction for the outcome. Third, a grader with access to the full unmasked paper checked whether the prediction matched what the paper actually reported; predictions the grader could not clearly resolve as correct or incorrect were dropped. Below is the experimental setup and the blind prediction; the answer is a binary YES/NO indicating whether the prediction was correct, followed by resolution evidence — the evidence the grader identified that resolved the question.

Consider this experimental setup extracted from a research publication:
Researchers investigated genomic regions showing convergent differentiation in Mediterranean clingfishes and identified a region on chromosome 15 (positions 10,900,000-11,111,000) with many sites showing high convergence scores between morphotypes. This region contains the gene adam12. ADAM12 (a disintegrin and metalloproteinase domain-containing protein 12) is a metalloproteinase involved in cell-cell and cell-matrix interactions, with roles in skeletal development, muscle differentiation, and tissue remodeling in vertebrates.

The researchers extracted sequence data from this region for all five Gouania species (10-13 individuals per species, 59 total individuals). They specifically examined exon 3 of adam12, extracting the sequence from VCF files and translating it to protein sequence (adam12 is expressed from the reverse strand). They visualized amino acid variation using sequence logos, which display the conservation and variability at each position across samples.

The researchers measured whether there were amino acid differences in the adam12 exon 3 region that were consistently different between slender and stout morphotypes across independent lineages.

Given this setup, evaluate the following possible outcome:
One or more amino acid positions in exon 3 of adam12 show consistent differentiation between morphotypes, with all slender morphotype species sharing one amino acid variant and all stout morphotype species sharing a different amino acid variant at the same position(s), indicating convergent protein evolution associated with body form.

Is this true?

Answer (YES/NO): YES